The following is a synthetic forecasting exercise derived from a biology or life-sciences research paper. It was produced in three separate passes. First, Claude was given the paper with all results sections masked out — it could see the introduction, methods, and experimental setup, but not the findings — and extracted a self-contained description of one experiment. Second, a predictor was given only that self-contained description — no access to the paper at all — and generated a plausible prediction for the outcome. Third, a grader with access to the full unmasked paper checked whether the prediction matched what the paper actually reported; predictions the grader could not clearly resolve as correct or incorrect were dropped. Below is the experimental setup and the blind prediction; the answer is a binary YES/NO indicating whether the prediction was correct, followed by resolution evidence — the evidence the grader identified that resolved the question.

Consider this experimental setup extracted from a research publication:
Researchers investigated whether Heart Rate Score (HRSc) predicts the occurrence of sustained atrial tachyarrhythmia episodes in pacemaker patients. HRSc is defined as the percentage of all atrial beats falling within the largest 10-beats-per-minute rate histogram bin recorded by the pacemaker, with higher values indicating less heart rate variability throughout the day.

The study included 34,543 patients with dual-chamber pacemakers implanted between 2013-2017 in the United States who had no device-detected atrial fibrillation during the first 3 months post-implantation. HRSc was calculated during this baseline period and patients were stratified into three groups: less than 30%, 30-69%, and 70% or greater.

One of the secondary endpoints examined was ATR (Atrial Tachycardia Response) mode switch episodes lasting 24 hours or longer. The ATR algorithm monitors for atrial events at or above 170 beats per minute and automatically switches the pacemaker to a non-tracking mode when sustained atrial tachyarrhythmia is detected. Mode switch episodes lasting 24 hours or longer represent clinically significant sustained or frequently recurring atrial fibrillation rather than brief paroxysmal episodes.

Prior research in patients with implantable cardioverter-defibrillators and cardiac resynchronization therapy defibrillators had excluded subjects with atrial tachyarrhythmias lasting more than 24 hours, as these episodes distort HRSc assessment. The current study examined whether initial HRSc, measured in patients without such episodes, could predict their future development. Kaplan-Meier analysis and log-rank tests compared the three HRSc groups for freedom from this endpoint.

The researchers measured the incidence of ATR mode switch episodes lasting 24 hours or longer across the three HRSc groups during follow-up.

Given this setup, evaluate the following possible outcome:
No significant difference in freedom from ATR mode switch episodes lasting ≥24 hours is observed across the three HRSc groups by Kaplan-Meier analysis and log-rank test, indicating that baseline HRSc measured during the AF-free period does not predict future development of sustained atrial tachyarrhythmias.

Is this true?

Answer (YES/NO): NO